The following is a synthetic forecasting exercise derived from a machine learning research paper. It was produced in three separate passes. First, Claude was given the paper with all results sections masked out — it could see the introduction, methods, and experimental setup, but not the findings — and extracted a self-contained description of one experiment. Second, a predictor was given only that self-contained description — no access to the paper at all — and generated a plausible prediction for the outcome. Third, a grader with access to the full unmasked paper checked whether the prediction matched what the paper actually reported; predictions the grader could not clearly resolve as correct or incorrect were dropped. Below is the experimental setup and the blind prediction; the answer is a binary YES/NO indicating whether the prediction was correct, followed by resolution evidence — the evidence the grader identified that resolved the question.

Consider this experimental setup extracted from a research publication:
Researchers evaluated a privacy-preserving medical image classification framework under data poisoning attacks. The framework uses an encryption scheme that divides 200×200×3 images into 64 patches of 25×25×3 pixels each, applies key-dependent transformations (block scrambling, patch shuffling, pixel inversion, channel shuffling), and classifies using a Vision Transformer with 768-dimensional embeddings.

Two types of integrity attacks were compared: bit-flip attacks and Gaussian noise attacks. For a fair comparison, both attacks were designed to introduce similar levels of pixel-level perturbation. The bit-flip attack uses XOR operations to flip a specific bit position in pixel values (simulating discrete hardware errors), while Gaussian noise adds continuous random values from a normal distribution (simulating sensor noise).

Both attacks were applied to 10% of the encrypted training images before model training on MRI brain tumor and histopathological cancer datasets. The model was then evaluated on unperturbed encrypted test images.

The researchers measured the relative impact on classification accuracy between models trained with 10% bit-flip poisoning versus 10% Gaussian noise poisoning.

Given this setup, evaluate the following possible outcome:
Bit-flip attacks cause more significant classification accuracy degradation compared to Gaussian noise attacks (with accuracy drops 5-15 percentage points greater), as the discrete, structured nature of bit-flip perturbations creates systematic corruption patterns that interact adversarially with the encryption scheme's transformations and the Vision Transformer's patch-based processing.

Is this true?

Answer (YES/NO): NO